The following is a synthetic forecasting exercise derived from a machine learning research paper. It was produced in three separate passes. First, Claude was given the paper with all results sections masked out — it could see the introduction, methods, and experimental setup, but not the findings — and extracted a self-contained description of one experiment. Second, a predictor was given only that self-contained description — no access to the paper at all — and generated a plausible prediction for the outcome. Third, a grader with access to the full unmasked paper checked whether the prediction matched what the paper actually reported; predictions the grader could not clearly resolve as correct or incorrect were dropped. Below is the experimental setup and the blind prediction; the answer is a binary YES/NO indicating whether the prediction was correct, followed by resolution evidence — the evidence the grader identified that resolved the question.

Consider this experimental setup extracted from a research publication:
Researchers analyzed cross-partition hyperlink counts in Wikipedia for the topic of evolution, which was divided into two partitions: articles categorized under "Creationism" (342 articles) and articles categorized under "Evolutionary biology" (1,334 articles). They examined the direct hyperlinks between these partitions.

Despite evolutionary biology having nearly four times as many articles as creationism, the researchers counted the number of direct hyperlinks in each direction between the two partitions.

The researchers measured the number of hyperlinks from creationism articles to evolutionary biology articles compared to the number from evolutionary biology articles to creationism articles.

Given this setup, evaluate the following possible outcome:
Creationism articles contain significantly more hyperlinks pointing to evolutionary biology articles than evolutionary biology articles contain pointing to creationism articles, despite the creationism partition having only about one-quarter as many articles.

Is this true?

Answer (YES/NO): YES